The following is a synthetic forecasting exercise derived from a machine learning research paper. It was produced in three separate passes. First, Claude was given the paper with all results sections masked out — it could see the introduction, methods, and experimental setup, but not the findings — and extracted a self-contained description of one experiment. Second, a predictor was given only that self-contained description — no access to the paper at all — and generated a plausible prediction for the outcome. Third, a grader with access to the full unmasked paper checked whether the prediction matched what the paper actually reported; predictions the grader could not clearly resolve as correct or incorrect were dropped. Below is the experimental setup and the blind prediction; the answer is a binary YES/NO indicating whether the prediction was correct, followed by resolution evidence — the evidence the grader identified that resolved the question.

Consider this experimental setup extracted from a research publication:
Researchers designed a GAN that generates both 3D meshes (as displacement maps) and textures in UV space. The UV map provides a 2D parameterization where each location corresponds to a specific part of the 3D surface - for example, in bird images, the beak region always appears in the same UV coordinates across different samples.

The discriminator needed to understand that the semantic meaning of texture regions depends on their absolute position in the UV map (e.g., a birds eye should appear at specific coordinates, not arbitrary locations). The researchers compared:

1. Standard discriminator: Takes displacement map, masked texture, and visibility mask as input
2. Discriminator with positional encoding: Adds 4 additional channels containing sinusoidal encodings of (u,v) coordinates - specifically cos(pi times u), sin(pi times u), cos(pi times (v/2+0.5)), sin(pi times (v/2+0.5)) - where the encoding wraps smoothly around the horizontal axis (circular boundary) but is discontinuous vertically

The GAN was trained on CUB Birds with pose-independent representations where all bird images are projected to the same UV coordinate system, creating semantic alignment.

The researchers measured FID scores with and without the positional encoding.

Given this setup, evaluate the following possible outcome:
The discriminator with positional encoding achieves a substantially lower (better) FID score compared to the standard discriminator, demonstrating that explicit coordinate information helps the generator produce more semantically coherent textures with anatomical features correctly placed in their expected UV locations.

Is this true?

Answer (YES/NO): YES